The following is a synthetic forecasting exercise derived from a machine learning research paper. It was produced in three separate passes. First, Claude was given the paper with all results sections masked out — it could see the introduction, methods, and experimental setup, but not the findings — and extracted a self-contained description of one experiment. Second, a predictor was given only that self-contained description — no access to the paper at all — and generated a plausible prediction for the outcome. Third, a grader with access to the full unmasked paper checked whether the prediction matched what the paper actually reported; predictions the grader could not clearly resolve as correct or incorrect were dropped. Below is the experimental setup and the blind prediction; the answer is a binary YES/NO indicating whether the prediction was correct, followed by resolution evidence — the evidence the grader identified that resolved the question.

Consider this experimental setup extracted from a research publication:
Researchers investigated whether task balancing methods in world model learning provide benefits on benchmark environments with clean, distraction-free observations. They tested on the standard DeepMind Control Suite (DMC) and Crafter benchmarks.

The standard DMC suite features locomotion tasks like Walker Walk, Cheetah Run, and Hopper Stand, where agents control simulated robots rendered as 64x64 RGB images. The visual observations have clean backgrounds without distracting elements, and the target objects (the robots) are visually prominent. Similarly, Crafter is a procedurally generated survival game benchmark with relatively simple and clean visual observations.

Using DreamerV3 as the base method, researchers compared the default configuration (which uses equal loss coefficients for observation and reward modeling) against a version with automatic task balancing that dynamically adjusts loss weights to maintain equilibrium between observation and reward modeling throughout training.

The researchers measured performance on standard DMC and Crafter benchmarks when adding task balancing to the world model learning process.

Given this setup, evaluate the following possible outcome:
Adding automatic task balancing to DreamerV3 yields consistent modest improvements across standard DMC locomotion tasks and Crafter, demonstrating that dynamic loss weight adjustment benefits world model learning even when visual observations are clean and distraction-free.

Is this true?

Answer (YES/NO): NO